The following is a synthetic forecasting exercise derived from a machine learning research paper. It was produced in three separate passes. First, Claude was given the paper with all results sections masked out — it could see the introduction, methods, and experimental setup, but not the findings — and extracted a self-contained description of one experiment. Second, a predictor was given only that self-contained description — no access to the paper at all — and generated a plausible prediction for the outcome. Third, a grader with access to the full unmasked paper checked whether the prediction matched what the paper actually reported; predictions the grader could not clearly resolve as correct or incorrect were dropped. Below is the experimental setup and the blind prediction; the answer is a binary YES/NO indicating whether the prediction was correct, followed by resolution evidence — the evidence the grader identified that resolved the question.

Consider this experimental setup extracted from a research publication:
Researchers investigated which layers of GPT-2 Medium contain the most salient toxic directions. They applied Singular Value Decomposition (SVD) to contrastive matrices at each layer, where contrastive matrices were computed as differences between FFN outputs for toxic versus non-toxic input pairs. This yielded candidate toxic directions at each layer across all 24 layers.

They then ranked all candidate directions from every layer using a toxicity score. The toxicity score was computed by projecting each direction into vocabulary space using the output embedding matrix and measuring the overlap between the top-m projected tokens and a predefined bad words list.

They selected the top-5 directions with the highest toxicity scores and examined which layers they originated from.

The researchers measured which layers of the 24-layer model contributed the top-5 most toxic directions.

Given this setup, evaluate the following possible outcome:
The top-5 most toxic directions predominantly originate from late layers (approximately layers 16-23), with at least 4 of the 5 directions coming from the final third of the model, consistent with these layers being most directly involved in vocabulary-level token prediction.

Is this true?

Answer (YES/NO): NO